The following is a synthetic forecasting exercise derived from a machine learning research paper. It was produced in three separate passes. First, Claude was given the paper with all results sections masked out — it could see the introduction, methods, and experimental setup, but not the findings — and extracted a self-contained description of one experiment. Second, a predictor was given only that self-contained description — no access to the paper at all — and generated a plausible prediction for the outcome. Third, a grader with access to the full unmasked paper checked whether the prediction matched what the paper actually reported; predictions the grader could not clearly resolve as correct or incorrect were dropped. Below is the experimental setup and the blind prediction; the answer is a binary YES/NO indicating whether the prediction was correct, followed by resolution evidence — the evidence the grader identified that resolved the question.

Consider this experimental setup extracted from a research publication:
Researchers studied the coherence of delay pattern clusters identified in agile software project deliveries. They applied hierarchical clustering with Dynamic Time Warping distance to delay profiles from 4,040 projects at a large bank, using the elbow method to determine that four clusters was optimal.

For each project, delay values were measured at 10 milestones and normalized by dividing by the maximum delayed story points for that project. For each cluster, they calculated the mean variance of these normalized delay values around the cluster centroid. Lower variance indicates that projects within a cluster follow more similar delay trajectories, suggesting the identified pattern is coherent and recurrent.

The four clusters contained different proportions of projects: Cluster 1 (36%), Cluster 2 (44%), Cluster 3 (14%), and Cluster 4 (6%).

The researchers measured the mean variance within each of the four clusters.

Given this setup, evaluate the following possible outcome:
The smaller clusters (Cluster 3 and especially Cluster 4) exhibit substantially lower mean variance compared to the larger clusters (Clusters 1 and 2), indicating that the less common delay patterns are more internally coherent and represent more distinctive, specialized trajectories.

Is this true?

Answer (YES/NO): NO